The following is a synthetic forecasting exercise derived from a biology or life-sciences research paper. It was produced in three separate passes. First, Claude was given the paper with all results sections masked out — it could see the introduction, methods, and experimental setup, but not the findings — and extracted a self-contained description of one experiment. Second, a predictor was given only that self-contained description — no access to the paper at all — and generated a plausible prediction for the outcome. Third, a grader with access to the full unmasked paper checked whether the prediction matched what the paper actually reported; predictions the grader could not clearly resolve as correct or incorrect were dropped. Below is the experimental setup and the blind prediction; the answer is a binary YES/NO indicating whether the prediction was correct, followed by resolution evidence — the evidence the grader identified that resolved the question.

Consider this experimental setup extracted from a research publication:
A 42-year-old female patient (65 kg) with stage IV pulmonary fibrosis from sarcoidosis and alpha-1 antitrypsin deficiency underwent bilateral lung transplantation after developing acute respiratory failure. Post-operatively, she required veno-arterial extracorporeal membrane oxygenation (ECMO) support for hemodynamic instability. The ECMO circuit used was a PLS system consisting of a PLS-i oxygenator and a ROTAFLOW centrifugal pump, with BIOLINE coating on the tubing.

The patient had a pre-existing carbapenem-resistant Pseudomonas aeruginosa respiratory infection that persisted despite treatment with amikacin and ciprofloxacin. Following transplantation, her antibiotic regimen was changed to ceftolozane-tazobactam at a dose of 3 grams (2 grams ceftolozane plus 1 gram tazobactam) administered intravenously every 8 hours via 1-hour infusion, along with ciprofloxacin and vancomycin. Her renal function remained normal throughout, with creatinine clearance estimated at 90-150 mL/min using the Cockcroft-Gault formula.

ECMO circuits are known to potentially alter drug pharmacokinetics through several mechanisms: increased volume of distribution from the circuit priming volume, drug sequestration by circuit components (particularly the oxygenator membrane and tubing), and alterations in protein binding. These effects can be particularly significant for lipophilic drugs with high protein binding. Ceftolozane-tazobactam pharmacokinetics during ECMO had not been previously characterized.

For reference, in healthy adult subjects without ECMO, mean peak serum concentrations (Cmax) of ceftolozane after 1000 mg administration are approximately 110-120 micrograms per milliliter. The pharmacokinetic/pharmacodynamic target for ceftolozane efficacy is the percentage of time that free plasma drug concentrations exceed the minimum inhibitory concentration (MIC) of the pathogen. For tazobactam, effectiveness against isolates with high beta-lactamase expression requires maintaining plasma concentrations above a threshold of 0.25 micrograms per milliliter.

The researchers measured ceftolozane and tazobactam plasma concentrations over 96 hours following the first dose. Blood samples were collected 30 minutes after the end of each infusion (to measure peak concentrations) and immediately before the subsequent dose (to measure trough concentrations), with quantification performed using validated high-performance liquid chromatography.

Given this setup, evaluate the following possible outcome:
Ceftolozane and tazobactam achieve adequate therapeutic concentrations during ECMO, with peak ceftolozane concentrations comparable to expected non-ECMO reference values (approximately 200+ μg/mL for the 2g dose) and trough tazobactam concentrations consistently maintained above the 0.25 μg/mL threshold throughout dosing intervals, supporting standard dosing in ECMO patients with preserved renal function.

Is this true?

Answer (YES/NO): NO